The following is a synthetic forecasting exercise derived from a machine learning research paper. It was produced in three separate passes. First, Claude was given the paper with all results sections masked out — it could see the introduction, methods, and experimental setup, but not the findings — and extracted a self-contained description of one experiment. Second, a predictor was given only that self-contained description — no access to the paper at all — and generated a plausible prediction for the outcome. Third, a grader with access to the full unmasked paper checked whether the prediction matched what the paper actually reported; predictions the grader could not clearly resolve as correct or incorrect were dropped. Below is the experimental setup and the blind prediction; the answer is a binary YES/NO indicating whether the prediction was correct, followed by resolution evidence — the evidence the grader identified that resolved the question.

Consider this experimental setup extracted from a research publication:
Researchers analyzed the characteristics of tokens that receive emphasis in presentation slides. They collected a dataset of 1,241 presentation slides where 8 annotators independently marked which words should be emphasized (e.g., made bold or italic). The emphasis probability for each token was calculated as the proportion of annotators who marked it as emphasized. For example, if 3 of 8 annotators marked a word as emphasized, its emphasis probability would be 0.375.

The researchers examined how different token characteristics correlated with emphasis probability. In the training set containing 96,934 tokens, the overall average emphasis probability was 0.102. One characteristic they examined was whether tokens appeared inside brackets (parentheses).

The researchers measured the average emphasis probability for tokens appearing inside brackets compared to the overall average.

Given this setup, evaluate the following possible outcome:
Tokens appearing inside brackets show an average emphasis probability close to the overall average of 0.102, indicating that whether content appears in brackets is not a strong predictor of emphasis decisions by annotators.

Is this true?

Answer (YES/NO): NO